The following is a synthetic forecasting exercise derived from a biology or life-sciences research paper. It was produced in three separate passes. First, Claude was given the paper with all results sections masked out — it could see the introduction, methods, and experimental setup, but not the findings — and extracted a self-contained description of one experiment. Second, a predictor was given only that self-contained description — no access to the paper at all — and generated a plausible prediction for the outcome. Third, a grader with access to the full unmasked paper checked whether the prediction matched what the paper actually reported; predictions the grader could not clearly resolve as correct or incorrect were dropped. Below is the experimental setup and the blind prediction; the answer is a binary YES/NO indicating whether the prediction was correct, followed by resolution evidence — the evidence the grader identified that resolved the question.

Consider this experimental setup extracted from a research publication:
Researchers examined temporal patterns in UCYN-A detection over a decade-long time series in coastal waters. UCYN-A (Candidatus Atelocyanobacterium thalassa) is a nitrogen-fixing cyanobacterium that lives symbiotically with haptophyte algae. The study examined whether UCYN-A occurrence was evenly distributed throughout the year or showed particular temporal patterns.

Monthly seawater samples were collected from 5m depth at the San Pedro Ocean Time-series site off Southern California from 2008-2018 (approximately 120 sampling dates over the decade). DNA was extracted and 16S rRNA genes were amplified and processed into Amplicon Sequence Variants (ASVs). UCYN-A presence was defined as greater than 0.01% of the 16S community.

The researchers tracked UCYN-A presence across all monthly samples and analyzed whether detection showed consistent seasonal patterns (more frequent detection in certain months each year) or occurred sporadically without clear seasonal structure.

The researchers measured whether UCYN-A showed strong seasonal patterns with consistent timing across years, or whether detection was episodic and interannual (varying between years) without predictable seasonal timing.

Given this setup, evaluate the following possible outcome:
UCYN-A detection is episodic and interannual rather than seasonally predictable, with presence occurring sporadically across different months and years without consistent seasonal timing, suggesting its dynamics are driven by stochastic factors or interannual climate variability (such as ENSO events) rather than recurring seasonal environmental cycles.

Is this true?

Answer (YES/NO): YES